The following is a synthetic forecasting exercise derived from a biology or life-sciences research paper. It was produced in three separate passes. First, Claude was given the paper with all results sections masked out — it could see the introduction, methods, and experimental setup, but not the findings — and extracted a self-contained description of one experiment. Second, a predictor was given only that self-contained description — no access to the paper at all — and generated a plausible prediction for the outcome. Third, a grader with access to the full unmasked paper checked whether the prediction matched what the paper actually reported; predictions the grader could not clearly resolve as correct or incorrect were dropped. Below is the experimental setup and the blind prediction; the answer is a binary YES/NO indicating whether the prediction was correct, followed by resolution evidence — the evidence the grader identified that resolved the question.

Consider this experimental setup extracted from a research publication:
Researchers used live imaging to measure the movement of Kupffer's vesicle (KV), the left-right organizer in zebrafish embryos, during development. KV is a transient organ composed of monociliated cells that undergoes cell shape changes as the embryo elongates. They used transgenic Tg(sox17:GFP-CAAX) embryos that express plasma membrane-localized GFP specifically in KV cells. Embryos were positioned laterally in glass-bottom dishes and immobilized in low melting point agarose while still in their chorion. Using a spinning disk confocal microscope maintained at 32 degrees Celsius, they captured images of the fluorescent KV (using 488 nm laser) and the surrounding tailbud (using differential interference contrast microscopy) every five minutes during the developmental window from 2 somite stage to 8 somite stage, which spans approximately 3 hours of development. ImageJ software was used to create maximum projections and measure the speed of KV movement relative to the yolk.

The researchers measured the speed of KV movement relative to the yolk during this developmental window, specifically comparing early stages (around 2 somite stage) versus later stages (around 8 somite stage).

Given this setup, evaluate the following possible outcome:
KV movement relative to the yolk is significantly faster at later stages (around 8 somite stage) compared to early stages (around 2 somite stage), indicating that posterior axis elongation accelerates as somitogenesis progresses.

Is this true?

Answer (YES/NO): NO